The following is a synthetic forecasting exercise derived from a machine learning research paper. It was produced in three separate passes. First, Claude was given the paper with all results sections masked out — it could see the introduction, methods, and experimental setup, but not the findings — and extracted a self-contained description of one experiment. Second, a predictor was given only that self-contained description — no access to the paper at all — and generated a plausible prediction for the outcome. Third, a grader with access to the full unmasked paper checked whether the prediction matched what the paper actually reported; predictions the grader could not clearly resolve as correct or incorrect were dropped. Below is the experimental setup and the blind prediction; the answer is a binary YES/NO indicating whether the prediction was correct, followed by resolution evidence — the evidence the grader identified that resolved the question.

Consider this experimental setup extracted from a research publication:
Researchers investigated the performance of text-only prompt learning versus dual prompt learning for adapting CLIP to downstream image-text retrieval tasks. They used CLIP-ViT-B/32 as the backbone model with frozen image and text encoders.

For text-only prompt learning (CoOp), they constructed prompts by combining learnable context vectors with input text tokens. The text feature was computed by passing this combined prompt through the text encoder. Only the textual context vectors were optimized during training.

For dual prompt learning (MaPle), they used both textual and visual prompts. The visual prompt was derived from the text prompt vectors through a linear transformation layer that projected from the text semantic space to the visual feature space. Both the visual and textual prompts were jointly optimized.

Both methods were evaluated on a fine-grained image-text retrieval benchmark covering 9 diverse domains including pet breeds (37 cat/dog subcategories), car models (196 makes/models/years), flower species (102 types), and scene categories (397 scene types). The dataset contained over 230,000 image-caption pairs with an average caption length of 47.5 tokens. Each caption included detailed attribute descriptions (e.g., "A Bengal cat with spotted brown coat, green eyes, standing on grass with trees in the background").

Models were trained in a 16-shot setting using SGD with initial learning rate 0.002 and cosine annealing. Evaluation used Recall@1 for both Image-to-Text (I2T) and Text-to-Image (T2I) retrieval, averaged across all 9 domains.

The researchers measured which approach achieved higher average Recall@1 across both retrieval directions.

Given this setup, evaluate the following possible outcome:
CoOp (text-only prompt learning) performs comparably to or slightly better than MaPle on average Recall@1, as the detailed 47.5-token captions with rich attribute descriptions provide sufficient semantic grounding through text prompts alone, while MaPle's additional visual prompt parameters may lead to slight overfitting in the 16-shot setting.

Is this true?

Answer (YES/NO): NO